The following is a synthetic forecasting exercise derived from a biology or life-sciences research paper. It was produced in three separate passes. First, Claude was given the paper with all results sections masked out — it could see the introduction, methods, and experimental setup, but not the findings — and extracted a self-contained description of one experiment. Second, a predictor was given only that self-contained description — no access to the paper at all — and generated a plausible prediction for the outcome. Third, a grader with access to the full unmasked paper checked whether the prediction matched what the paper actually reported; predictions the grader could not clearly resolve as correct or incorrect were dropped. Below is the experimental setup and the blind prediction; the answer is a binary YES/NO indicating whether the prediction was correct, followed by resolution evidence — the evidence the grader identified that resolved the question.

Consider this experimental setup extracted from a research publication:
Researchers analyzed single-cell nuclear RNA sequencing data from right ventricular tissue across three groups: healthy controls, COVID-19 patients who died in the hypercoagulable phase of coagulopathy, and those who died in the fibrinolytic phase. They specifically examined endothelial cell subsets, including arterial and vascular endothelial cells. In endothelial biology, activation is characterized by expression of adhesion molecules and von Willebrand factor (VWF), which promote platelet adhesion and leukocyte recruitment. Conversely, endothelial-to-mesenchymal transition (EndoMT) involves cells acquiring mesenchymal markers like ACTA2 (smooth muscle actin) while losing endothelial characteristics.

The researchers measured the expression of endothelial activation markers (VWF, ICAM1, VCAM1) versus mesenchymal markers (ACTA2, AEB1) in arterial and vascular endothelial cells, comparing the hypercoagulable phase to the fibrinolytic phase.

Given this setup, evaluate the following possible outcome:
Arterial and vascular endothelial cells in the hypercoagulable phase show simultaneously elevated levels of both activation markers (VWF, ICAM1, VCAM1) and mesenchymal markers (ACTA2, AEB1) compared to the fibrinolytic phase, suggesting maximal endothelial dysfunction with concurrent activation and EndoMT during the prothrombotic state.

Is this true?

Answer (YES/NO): NO